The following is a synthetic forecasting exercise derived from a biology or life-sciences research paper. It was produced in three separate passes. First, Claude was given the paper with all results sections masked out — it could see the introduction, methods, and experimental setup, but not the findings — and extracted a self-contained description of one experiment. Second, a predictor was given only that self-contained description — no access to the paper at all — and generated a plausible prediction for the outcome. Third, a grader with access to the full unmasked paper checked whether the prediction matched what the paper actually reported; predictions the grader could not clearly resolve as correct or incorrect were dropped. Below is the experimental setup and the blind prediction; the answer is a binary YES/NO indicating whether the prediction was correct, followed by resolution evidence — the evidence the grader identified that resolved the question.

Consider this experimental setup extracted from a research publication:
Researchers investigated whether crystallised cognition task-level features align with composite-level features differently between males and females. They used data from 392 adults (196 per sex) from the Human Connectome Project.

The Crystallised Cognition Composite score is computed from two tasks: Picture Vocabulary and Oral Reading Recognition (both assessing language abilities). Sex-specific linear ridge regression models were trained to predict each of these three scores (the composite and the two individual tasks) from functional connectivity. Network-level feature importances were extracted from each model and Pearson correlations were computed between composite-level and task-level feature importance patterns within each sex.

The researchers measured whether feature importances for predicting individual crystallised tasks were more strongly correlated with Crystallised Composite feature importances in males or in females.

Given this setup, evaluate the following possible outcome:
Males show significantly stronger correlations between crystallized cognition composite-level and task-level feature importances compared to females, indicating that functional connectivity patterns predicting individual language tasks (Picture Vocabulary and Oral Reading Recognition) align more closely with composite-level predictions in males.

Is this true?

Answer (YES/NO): NO